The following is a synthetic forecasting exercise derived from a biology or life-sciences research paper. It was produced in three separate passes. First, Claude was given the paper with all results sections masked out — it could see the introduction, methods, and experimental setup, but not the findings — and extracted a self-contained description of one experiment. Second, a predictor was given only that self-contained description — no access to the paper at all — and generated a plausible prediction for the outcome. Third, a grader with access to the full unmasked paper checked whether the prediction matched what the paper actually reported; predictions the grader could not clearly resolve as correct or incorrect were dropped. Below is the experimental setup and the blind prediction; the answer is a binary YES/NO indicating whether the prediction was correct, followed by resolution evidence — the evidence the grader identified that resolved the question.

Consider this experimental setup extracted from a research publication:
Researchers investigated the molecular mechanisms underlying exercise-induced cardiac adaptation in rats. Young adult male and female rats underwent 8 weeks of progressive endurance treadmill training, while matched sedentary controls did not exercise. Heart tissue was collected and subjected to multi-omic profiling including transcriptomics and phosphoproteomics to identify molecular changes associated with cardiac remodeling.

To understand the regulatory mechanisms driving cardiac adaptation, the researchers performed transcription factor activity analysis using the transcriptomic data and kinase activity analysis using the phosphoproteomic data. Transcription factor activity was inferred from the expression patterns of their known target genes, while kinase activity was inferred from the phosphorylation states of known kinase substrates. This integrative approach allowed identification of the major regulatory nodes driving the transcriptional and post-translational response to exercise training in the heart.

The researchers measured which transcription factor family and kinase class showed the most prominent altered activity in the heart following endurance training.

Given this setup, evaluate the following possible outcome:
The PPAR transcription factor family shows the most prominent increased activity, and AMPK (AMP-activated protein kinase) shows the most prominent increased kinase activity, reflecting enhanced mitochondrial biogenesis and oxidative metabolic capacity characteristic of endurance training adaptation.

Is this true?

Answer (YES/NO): NO